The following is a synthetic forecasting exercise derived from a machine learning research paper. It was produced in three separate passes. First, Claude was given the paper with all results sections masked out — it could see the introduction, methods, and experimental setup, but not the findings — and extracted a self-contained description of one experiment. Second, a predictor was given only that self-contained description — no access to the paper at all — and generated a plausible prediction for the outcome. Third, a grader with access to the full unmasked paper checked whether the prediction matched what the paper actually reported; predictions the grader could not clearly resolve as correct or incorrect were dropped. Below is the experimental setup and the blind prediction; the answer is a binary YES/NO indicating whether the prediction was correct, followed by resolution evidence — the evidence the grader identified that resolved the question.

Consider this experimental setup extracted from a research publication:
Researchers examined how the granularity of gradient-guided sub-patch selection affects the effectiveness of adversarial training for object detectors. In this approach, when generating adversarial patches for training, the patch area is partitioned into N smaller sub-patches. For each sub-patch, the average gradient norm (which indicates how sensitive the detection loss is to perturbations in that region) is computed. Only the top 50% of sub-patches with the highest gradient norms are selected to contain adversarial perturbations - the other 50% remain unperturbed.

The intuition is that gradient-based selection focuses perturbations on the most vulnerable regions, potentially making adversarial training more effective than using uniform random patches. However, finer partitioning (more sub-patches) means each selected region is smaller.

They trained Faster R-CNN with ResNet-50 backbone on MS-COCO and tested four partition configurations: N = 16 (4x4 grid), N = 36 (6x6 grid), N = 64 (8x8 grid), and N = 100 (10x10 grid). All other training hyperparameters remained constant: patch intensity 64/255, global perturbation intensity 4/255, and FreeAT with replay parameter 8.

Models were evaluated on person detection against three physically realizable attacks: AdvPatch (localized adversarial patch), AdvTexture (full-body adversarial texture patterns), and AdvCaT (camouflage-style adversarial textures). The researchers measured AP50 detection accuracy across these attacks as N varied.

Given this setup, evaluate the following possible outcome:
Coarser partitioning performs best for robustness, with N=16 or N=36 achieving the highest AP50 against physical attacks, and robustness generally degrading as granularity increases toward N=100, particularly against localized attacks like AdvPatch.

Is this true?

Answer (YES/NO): NO